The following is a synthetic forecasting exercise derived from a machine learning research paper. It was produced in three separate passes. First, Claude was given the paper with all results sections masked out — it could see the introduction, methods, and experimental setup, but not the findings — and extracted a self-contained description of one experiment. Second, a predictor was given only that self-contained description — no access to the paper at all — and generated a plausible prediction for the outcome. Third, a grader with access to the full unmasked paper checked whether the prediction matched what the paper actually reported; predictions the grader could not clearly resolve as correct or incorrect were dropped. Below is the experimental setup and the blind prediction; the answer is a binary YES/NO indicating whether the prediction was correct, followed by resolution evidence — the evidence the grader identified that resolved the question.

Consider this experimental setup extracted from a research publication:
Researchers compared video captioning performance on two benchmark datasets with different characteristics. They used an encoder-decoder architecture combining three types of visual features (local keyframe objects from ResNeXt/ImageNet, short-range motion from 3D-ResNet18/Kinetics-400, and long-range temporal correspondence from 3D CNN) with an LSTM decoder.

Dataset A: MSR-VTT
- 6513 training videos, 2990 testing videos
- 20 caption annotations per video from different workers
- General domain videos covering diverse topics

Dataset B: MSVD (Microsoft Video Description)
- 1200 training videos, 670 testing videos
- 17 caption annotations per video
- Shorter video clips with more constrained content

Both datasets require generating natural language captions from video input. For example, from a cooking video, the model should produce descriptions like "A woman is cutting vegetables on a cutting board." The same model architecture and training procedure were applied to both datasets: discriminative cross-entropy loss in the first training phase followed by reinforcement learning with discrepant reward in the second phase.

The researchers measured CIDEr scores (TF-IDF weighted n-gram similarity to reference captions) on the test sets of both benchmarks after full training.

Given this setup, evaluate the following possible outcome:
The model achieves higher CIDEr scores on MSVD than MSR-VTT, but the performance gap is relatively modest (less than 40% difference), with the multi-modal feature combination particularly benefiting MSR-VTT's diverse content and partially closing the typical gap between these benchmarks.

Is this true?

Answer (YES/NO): NO